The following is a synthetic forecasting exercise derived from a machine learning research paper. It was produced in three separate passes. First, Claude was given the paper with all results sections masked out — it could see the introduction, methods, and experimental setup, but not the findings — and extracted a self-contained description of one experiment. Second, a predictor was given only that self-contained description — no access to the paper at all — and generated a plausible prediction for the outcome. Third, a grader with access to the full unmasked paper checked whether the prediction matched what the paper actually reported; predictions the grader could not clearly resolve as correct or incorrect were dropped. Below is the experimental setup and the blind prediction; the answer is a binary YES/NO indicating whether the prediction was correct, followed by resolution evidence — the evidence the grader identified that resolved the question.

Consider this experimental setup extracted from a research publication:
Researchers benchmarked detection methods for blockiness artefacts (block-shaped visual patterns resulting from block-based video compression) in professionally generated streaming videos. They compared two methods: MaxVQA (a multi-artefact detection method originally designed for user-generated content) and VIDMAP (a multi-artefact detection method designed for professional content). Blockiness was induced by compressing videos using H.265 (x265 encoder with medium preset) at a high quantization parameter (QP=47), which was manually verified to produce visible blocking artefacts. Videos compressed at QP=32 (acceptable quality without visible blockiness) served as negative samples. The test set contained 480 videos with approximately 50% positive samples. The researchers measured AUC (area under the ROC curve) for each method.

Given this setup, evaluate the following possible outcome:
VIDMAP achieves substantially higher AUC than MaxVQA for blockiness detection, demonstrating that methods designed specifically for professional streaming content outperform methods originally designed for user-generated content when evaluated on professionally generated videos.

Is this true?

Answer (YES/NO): NO